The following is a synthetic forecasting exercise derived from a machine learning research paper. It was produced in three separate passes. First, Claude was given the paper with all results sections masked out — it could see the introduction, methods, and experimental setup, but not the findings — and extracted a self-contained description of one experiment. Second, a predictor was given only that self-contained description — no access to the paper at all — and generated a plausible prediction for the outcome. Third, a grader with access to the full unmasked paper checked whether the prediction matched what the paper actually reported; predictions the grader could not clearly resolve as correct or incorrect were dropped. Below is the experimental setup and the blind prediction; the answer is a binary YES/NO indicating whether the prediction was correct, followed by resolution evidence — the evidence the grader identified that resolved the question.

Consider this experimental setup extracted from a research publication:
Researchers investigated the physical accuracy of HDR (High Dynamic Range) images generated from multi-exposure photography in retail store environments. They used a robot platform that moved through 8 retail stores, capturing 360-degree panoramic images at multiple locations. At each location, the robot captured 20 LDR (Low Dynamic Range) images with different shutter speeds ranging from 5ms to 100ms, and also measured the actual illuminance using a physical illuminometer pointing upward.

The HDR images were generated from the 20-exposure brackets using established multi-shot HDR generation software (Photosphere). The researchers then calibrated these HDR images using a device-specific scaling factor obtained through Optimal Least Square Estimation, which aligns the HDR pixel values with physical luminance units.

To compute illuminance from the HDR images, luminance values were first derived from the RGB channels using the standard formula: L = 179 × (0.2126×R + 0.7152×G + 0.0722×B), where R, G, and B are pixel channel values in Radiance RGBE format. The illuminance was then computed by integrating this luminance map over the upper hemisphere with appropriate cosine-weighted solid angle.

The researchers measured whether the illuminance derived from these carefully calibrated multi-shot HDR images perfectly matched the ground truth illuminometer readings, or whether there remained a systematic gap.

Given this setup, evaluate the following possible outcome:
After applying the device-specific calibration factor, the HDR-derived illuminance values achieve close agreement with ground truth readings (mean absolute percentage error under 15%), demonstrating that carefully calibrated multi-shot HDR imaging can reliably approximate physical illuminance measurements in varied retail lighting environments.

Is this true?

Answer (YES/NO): NO